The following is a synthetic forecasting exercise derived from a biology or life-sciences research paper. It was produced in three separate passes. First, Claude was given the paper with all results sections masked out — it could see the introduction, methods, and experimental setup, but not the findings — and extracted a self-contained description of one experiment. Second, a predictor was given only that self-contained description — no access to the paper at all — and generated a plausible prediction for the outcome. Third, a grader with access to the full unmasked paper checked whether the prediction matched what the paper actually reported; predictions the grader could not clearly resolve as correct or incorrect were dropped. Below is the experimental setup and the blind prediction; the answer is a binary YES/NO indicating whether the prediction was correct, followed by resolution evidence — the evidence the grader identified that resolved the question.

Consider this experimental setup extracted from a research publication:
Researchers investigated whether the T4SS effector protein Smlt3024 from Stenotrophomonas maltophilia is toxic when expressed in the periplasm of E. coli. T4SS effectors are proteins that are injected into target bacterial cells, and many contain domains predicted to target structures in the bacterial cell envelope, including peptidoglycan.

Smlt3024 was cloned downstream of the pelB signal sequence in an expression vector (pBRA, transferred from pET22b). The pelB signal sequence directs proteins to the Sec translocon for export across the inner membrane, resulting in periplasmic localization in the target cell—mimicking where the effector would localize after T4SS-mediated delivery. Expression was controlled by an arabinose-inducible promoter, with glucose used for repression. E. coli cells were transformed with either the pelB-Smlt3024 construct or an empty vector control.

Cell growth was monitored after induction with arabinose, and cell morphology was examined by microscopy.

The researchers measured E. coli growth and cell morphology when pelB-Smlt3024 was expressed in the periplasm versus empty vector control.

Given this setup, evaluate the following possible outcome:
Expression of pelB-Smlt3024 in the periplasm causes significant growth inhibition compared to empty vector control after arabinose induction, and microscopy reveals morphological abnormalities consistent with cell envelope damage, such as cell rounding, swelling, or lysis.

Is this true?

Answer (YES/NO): NO